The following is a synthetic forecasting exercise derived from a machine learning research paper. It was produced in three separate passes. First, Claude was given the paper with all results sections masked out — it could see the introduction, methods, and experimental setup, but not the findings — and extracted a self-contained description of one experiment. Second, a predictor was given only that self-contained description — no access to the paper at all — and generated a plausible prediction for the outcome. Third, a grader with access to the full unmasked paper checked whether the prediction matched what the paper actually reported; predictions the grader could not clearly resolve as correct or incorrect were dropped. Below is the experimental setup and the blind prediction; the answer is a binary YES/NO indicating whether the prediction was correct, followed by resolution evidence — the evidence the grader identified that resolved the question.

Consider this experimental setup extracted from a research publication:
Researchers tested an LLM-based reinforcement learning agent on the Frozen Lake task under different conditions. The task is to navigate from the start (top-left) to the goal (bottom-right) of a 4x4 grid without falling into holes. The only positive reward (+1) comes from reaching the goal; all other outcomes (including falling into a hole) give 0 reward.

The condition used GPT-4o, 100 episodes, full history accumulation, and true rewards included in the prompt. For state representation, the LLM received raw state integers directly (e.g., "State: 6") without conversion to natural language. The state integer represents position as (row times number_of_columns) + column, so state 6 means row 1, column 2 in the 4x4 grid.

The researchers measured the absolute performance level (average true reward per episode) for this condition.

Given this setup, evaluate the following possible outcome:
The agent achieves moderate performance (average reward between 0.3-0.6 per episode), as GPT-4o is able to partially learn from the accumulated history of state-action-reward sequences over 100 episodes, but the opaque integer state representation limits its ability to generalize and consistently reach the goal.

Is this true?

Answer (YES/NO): YES